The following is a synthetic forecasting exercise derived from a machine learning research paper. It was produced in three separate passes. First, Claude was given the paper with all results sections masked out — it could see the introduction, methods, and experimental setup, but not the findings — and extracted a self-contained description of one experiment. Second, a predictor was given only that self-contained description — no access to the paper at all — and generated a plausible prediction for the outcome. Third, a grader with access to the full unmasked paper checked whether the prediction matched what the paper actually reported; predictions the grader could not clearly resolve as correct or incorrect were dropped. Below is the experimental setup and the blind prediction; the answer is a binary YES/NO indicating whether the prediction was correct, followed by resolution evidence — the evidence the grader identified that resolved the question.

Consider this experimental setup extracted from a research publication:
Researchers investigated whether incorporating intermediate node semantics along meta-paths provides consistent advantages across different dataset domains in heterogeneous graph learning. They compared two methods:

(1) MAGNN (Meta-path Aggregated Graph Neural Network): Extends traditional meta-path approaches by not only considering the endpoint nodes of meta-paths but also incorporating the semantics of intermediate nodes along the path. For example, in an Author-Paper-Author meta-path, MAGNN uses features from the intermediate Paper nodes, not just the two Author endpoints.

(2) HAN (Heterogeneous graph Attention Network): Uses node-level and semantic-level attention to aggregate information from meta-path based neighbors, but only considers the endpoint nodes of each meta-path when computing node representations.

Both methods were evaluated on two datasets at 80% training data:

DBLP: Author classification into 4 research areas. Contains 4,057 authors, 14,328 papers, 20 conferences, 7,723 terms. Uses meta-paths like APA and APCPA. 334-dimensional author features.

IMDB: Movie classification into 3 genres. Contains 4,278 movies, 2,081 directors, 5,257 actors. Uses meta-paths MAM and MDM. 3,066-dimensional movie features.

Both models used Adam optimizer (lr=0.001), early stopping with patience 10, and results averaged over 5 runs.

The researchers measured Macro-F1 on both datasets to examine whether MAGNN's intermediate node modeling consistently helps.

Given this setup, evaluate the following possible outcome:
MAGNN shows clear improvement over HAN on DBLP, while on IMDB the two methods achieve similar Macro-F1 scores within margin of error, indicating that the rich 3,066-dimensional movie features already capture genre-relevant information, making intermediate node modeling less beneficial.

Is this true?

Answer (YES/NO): NO